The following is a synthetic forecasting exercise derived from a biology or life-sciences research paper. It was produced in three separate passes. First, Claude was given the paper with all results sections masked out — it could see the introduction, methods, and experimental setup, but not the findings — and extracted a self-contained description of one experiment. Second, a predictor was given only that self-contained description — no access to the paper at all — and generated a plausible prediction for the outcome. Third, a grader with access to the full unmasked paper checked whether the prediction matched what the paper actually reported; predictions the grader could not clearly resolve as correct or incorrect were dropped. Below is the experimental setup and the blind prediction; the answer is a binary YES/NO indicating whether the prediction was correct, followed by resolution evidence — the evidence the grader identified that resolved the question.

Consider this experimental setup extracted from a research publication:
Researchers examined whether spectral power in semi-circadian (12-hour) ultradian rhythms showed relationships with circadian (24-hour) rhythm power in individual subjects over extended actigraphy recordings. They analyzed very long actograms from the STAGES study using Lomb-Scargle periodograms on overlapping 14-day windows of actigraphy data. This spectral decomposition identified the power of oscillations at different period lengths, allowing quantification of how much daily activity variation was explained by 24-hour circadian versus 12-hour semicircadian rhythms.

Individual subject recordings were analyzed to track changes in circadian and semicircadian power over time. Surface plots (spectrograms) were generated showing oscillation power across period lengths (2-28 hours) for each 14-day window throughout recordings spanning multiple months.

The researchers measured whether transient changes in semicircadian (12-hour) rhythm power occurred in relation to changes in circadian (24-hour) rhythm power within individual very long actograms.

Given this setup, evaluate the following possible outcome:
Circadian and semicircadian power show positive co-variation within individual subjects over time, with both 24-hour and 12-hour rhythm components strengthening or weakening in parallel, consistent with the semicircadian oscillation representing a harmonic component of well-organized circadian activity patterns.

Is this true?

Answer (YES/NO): NO